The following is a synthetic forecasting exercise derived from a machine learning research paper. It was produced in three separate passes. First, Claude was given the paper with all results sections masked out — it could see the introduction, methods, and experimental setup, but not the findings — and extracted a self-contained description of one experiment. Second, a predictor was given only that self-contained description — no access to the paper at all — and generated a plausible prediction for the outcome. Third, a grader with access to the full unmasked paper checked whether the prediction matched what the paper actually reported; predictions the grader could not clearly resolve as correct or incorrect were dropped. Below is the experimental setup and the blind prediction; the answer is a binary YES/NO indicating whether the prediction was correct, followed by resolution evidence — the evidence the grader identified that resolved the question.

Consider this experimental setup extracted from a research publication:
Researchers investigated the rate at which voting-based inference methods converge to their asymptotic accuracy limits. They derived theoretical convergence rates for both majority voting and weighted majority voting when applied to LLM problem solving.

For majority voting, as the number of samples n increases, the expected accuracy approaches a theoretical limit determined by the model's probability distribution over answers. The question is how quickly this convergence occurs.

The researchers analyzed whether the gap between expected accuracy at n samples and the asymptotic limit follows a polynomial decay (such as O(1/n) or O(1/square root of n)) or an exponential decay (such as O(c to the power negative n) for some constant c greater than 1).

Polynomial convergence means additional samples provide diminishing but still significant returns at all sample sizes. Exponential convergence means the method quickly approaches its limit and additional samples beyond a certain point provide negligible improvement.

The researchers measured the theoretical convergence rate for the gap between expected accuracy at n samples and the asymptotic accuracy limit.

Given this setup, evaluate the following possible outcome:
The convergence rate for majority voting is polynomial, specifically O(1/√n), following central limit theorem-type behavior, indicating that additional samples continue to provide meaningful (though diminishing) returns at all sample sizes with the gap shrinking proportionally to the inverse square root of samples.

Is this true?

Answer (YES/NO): NO